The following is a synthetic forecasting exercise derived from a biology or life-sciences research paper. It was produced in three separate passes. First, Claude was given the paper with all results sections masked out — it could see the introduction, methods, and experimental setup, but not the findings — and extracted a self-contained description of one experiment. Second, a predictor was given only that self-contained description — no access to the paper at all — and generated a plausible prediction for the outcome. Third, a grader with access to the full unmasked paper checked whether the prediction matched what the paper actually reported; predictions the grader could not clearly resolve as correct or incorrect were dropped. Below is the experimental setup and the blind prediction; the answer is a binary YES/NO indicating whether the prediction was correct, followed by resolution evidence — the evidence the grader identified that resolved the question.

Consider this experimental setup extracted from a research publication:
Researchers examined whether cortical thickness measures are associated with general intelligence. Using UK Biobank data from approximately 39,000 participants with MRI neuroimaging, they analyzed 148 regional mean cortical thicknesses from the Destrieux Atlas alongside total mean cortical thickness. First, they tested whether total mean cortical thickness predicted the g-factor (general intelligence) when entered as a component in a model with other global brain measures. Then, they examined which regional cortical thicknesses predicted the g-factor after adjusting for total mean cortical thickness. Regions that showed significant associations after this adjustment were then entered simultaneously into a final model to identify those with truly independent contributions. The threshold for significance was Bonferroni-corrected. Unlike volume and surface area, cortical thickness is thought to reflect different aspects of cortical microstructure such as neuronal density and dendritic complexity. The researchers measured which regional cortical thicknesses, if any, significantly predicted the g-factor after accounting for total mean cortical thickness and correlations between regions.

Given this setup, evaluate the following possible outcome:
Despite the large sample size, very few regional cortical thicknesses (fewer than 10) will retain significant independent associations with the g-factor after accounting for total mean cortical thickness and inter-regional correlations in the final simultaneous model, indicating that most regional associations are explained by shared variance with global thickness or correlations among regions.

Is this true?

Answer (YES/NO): NO